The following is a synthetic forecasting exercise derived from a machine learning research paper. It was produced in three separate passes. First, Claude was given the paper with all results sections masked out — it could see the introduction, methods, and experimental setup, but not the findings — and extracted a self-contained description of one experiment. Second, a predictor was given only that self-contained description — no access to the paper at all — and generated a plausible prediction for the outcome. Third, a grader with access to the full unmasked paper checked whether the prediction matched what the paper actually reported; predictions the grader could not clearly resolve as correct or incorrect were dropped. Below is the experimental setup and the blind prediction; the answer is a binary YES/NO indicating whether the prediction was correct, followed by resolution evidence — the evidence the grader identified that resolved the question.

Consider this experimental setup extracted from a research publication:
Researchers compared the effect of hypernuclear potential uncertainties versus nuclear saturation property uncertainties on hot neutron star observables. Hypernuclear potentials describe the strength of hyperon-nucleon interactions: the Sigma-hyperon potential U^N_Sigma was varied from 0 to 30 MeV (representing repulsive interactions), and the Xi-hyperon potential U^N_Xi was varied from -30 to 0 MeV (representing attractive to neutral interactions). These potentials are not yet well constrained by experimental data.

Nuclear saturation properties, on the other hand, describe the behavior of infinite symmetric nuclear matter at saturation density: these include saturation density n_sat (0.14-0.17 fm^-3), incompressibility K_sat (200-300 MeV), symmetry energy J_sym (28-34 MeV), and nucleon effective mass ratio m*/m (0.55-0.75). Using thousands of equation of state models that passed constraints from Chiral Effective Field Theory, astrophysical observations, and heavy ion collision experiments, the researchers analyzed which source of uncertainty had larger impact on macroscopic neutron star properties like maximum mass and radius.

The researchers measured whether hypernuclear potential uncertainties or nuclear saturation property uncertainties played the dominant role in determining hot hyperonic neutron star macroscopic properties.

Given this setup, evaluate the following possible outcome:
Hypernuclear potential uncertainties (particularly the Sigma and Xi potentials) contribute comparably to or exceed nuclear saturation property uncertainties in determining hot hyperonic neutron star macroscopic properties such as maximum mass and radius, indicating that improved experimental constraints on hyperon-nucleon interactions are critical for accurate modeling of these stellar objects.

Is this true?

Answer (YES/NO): NO